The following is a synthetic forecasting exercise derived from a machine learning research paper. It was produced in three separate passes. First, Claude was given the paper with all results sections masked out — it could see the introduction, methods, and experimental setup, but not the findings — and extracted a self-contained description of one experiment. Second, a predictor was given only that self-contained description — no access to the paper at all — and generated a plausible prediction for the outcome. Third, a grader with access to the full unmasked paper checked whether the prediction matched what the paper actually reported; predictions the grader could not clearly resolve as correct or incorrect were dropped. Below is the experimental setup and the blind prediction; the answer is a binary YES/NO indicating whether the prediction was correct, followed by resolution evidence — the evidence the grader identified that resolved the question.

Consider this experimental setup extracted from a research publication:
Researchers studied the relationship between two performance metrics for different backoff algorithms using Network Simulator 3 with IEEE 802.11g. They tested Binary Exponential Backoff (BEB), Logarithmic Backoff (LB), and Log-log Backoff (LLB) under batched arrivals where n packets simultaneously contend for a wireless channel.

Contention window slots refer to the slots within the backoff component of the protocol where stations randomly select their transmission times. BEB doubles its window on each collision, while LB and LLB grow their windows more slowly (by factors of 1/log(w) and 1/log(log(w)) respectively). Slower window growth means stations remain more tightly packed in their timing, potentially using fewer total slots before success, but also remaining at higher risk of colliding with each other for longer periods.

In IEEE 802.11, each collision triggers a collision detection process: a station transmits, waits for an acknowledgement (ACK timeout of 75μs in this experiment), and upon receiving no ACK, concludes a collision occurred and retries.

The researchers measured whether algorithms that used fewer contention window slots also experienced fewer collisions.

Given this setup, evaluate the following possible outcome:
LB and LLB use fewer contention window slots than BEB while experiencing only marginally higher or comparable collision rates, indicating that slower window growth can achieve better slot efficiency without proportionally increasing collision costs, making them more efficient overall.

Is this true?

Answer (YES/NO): NO